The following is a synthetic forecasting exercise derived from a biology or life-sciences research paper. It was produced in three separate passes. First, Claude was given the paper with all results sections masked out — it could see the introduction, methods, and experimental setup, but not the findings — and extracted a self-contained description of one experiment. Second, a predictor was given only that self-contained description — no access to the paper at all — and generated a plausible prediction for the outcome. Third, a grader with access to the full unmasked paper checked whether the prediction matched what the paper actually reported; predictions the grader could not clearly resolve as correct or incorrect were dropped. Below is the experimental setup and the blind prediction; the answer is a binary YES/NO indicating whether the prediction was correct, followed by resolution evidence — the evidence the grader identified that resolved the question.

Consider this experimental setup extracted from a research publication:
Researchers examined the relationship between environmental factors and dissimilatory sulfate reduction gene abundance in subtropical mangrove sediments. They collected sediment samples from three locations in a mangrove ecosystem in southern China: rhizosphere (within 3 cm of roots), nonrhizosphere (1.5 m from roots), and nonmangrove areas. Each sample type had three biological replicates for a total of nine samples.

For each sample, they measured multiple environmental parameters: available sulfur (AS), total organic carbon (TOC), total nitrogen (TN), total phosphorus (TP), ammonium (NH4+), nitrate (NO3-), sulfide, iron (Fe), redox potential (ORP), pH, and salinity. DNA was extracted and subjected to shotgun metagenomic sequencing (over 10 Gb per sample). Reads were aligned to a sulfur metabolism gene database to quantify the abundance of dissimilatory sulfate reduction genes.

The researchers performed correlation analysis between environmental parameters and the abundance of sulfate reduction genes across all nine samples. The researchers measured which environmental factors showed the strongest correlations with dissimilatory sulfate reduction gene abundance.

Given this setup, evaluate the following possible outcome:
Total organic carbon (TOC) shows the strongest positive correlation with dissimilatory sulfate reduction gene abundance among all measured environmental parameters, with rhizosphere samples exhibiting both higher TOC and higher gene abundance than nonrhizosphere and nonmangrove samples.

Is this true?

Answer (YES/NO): NO